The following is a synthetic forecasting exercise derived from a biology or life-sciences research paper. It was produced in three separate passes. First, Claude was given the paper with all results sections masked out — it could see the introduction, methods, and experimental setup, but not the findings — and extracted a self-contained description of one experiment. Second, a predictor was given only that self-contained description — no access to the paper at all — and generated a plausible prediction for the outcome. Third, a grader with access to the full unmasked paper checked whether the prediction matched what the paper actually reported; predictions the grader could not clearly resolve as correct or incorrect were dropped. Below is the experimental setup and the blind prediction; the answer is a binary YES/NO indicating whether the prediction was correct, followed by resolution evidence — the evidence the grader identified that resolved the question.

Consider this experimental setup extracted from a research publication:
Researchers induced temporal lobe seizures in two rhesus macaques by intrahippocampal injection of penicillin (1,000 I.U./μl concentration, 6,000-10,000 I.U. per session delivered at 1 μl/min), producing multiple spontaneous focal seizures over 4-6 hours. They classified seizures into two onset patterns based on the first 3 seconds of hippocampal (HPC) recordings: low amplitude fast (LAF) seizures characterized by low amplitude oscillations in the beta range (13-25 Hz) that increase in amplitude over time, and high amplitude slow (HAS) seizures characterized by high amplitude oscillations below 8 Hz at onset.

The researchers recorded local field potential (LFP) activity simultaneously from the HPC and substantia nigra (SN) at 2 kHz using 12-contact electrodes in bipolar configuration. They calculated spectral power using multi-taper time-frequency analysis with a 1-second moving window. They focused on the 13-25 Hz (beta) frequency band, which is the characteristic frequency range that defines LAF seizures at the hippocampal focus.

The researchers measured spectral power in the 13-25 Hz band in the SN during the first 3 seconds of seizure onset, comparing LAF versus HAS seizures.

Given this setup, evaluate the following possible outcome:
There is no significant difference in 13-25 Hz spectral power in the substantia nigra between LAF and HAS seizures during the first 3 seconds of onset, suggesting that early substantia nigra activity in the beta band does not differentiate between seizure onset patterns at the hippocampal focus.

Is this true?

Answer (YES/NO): YES